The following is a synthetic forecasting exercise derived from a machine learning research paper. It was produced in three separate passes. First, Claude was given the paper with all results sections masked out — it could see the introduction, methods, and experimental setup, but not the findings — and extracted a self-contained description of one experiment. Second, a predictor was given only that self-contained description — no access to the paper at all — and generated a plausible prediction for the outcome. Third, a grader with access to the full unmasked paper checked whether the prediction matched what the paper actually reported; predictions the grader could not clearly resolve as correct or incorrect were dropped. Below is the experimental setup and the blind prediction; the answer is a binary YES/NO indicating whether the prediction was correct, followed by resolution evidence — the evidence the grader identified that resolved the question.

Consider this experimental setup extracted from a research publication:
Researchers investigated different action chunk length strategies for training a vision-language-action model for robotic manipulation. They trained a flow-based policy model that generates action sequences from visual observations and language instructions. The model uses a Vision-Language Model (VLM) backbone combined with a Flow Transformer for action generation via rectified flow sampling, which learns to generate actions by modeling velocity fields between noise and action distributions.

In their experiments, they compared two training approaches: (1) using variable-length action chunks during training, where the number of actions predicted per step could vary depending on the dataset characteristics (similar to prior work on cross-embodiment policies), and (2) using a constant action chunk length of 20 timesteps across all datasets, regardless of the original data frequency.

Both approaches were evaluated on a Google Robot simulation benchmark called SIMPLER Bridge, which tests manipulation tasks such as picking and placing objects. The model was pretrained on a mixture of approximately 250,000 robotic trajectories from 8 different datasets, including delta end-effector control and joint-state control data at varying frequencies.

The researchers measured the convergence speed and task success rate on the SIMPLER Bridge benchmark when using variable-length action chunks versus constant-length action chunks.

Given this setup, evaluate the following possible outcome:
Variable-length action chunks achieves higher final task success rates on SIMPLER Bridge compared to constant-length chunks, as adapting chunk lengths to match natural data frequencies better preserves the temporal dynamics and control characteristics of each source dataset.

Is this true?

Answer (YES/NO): NO